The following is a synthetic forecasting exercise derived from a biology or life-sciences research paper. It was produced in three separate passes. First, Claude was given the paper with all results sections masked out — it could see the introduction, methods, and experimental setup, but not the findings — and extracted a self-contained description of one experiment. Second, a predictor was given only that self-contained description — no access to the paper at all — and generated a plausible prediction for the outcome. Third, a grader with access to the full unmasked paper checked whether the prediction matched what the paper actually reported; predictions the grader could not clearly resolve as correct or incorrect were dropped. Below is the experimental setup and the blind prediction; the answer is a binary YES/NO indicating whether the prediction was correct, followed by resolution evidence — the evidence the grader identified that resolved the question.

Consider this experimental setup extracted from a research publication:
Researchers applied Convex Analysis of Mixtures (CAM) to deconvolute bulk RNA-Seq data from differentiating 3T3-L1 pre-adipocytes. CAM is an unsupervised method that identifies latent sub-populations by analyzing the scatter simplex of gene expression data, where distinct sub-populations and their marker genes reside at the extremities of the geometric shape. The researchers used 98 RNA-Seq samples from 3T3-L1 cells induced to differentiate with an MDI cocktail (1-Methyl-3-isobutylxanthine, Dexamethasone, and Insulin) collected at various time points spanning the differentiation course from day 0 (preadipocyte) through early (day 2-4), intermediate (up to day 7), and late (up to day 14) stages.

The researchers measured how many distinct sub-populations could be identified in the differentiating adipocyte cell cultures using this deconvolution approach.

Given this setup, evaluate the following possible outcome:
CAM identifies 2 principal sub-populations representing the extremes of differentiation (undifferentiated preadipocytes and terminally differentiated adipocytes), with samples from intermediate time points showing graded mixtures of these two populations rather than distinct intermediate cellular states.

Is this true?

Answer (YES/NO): NO